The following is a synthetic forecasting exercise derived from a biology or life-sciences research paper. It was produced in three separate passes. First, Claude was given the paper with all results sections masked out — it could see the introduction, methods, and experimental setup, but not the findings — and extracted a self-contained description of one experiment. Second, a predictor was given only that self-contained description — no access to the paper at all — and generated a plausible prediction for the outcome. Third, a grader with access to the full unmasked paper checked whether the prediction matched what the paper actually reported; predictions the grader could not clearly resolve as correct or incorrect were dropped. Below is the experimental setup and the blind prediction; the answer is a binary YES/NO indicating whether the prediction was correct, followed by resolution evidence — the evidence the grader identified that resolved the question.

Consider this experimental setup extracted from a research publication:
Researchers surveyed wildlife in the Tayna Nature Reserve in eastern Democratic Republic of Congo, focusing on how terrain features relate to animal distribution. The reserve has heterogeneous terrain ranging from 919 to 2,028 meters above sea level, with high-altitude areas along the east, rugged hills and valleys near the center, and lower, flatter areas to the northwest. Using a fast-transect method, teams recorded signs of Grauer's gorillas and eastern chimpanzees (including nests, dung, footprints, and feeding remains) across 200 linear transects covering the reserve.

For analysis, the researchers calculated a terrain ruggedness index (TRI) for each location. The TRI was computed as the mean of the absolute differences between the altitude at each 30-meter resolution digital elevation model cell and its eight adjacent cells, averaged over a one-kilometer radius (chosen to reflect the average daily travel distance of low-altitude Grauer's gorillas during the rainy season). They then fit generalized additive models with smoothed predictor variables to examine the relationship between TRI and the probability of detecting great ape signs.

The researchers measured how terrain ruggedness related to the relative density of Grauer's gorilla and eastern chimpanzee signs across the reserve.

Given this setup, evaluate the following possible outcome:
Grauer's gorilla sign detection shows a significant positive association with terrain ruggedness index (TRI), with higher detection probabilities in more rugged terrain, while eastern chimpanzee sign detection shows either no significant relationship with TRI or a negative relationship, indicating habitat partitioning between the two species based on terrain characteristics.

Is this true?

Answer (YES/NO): NO